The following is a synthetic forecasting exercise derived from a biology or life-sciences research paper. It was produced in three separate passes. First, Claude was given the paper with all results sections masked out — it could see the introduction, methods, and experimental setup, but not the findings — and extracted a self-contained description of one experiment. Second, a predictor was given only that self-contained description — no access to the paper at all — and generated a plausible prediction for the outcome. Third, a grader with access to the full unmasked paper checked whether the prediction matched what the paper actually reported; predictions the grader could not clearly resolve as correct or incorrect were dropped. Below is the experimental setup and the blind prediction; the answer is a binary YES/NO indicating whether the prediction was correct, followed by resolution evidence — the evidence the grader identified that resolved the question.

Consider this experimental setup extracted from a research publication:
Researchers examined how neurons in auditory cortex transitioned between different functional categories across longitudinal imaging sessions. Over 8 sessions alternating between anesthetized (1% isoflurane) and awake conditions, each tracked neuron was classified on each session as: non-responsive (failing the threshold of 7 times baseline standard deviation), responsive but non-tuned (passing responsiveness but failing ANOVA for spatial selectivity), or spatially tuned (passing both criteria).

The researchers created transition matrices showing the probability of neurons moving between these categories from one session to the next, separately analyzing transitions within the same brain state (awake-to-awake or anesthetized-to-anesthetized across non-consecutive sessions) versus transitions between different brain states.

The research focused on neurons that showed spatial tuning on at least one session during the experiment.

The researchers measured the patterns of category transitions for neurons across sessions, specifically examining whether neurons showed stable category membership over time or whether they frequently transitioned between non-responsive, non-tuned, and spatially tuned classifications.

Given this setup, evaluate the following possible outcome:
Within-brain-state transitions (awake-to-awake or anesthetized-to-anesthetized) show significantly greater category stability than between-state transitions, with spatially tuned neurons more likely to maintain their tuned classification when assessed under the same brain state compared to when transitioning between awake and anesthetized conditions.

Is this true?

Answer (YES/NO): NO